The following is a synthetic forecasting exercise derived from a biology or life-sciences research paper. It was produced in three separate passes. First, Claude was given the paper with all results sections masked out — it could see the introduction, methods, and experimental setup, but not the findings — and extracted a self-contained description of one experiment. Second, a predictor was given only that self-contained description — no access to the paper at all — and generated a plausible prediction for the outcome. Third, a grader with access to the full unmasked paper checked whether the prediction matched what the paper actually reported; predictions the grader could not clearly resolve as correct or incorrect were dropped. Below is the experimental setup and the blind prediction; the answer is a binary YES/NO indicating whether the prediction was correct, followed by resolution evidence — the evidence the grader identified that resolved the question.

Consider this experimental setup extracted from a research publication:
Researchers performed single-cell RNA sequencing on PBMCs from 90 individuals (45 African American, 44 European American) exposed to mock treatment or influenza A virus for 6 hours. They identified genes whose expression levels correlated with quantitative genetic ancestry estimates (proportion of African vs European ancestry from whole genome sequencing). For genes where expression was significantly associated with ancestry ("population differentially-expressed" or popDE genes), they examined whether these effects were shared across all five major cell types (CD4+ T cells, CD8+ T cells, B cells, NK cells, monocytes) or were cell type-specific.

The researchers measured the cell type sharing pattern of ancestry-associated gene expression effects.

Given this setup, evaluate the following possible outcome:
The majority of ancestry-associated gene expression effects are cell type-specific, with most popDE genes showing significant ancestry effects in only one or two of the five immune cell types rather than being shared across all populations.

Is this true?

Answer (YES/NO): YES